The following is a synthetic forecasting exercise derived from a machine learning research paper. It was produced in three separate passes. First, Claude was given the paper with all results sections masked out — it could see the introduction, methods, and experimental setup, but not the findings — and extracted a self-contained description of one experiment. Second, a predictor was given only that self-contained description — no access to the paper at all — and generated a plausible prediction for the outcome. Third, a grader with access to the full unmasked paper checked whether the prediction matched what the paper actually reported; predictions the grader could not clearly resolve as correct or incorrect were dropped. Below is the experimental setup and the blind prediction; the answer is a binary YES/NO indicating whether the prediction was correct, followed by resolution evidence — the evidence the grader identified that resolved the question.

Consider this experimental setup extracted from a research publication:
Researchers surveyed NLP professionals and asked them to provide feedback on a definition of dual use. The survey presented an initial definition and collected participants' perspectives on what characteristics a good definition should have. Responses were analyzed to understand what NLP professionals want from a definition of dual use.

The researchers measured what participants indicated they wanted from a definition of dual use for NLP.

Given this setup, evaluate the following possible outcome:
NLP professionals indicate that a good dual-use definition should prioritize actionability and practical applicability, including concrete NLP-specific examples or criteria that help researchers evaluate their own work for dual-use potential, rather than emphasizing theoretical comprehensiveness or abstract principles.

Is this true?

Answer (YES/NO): NO